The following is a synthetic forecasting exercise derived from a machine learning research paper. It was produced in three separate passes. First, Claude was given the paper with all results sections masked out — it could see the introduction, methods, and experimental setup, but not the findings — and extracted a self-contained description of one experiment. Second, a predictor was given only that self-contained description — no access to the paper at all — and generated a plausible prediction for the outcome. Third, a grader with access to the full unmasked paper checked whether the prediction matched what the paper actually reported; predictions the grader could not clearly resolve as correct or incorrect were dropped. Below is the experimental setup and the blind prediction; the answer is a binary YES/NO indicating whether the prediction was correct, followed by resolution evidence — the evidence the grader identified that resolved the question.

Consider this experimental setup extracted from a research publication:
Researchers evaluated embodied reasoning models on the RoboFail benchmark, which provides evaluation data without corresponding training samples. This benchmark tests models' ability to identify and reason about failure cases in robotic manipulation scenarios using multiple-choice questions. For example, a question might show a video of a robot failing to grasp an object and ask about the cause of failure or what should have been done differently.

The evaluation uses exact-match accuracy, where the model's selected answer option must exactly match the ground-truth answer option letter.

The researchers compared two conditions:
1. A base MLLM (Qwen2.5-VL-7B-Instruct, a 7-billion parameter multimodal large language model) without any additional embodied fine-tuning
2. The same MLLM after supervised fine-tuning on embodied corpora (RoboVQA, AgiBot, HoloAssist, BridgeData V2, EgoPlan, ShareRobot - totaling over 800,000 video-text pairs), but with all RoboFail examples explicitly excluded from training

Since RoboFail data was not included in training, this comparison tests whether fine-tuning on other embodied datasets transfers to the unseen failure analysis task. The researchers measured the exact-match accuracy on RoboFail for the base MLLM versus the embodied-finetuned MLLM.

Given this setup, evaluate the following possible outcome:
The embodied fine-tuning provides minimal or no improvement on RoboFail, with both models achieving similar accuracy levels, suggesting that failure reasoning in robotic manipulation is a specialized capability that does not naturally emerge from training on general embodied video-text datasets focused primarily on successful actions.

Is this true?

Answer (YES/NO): NO